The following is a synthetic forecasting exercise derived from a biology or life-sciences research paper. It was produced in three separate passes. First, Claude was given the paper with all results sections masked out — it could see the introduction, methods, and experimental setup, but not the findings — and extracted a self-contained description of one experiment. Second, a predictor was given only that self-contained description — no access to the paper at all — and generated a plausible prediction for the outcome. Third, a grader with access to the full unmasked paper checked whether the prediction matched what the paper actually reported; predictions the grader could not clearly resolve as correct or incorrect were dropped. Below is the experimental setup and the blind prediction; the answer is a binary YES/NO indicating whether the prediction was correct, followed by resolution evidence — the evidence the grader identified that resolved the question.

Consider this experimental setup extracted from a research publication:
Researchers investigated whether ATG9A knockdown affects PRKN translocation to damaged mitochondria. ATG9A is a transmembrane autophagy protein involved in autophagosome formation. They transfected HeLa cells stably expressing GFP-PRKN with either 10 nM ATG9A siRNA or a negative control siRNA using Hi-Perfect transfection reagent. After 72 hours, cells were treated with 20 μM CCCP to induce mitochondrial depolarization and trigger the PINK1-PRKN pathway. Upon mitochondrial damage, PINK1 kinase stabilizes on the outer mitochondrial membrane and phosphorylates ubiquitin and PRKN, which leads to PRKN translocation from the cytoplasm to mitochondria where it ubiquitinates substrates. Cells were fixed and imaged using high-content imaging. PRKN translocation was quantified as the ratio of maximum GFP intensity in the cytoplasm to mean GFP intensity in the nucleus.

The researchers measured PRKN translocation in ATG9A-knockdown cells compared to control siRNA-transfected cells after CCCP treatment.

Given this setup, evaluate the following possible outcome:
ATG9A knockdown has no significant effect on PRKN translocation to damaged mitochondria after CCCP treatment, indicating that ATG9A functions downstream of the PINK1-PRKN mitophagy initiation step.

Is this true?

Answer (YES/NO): NO